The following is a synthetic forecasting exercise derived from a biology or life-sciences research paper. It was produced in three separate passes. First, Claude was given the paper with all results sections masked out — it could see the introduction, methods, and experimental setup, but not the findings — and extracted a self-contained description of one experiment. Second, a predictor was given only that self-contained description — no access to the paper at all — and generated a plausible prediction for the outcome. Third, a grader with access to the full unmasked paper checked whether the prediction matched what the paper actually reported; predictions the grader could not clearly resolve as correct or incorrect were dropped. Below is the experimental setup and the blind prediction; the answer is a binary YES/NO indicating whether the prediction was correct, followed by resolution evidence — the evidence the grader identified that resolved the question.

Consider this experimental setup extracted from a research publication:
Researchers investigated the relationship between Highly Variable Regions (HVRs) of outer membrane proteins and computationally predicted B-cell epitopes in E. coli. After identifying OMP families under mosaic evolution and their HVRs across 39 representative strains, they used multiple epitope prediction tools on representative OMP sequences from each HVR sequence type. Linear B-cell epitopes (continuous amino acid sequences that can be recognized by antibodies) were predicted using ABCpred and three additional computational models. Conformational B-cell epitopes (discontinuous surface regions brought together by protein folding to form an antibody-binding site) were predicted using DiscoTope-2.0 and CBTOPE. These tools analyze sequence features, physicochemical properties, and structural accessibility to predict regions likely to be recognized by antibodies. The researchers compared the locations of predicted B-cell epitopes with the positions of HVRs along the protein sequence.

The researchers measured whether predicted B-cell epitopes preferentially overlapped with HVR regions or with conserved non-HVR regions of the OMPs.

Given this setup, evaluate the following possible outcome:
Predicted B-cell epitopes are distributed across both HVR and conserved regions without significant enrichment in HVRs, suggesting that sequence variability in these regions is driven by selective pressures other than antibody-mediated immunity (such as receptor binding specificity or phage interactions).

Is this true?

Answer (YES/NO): NO